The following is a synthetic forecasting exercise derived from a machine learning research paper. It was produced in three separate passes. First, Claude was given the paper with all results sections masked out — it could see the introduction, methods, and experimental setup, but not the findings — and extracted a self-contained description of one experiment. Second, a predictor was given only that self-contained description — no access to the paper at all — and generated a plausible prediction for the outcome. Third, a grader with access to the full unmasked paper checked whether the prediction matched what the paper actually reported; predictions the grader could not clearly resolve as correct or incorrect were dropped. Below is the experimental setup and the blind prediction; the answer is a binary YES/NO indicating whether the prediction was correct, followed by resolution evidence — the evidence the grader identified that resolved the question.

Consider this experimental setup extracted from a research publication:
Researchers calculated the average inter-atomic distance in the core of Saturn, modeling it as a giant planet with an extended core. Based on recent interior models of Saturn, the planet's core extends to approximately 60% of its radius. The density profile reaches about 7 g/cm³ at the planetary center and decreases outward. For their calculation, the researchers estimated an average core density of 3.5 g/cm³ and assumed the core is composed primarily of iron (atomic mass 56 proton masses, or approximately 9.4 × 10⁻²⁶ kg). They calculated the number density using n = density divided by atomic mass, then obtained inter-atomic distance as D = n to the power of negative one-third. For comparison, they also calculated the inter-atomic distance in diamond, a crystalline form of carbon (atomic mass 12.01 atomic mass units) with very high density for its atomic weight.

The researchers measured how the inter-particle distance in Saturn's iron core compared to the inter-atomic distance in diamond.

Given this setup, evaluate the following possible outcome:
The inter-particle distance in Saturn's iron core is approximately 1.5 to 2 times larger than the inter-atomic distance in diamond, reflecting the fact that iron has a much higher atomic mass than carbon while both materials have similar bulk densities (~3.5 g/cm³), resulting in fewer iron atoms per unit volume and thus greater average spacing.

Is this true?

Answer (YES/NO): YES